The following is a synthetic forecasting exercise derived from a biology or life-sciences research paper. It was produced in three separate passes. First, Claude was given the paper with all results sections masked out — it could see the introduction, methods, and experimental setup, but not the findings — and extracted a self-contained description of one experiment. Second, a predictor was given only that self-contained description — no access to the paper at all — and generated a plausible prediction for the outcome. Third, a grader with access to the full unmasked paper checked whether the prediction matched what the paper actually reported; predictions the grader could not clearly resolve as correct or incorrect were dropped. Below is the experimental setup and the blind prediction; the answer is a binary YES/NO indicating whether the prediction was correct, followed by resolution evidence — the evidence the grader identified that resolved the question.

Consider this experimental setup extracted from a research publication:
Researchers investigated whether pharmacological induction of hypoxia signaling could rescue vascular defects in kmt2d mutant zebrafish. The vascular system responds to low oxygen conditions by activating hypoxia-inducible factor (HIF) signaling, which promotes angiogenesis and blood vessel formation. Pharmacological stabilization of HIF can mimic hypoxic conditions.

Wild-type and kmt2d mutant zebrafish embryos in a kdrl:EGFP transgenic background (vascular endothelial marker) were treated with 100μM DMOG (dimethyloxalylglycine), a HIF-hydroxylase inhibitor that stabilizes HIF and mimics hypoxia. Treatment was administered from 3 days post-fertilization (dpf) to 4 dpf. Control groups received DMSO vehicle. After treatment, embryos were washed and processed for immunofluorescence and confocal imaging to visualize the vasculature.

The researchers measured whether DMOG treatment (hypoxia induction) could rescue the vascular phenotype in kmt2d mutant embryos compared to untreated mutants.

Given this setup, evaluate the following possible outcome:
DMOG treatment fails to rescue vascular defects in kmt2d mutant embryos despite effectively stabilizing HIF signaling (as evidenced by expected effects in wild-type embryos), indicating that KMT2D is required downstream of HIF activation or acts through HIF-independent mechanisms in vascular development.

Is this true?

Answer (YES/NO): YES